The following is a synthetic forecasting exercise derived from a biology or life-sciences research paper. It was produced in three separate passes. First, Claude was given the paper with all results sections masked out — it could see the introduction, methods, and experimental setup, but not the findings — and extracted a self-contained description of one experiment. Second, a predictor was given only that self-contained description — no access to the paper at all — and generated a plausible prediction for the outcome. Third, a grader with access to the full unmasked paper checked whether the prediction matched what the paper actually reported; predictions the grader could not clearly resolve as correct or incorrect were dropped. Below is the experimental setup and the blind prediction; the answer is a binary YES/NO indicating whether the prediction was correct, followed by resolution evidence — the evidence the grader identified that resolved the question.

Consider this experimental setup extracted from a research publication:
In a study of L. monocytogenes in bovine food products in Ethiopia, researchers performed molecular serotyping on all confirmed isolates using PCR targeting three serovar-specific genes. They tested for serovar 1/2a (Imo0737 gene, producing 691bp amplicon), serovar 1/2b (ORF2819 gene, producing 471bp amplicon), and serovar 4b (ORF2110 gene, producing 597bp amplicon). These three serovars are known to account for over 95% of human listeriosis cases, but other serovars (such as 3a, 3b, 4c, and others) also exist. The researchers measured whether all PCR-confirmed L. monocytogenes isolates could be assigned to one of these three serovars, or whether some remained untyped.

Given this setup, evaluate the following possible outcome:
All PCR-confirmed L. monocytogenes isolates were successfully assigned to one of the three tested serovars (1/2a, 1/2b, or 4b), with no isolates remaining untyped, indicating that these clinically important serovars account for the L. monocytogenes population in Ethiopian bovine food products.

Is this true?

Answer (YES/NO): YES